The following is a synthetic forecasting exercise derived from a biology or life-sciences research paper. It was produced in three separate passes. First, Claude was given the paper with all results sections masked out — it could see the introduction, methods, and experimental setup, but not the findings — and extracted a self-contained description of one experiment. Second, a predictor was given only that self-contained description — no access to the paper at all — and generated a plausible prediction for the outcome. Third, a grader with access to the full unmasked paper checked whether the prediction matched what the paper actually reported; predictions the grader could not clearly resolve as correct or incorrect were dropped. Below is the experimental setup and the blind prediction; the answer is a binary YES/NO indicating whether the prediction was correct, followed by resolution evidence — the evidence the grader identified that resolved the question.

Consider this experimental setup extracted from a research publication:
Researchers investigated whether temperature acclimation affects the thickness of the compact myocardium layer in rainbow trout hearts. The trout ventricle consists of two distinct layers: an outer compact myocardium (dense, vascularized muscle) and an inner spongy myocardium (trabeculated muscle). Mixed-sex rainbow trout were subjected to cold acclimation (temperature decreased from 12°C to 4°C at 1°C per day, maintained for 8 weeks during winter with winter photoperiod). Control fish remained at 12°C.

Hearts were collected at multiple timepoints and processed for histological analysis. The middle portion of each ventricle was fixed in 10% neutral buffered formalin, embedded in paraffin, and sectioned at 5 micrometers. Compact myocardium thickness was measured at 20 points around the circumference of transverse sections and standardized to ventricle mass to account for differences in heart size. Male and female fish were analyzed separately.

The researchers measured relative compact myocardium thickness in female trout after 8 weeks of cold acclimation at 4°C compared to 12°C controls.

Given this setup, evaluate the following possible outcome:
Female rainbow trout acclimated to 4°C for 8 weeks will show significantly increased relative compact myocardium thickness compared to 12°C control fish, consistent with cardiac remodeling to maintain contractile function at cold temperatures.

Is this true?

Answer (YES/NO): NO